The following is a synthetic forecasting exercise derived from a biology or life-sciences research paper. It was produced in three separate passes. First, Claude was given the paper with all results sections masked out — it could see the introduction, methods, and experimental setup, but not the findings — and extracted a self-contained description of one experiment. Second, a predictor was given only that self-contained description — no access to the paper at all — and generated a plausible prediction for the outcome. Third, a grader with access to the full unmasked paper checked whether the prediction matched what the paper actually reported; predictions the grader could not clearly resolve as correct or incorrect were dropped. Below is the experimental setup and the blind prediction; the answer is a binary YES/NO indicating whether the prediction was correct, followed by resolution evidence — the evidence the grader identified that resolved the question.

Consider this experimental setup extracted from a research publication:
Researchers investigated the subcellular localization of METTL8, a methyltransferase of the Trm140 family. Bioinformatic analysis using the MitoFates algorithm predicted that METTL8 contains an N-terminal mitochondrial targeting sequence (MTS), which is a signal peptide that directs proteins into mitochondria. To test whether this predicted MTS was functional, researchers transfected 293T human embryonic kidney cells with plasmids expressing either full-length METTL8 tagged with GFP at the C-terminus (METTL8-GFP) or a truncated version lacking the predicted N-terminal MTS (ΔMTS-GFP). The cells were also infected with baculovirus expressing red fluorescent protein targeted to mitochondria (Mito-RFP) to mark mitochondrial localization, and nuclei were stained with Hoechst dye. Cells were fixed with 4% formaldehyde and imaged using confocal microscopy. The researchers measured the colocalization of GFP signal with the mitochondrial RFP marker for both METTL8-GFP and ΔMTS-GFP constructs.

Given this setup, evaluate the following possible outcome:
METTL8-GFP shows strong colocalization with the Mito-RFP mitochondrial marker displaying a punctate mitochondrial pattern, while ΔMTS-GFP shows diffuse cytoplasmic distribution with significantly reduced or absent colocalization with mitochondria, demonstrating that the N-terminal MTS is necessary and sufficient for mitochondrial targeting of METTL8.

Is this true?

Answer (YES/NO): NO